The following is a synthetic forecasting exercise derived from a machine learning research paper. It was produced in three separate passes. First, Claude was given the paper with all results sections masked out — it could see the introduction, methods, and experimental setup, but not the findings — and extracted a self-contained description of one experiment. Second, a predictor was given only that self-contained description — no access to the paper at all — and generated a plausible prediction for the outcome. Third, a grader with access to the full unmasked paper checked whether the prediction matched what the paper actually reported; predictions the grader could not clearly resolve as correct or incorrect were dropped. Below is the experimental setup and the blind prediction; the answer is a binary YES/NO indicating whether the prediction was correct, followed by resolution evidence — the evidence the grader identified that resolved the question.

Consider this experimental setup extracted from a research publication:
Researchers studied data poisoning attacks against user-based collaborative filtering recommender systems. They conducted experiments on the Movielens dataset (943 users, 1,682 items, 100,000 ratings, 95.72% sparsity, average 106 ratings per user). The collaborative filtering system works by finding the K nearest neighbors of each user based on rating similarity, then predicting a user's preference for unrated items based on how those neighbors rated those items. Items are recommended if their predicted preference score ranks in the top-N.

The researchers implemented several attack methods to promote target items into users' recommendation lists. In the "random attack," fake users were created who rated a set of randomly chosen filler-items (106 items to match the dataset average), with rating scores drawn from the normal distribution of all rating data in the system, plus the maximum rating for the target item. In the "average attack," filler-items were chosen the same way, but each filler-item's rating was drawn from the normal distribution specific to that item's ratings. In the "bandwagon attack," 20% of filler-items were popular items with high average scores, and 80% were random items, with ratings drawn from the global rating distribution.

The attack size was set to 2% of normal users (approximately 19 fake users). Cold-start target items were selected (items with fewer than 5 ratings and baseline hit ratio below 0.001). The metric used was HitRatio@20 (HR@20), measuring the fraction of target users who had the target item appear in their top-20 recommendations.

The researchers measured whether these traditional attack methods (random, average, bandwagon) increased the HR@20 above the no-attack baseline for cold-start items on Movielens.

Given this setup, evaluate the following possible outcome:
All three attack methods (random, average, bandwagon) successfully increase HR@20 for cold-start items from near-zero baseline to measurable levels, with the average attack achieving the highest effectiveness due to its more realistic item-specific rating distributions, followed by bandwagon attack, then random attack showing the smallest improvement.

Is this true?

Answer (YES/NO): NO